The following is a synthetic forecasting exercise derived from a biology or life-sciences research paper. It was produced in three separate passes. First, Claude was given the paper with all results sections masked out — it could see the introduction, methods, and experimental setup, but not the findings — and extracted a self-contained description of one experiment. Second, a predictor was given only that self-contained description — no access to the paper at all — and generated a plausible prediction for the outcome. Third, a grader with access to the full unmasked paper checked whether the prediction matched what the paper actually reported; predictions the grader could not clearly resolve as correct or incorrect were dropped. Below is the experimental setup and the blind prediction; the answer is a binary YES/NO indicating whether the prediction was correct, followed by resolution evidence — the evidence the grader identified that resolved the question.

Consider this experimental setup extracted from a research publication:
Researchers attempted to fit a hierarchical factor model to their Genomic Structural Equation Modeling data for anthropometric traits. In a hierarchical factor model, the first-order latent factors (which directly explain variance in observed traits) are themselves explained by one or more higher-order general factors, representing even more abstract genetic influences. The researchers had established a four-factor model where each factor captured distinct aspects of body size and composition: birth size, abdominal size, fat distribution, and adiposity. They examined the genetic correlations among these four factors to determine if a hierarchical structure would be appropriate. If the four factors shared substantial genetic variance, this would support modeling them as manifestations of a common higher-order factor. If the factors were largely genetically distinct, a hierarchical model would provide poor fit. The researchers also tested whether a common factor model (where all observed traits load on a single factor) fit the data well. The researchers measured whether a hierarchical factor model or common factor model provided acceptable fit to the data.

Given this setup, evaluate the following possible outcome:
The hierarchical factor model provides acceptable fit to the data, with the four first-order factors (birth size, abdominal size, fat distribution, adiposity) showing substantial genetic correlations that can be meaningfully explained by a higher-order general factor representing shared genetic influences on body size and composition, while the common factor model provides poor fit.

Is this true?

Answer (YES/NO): NO